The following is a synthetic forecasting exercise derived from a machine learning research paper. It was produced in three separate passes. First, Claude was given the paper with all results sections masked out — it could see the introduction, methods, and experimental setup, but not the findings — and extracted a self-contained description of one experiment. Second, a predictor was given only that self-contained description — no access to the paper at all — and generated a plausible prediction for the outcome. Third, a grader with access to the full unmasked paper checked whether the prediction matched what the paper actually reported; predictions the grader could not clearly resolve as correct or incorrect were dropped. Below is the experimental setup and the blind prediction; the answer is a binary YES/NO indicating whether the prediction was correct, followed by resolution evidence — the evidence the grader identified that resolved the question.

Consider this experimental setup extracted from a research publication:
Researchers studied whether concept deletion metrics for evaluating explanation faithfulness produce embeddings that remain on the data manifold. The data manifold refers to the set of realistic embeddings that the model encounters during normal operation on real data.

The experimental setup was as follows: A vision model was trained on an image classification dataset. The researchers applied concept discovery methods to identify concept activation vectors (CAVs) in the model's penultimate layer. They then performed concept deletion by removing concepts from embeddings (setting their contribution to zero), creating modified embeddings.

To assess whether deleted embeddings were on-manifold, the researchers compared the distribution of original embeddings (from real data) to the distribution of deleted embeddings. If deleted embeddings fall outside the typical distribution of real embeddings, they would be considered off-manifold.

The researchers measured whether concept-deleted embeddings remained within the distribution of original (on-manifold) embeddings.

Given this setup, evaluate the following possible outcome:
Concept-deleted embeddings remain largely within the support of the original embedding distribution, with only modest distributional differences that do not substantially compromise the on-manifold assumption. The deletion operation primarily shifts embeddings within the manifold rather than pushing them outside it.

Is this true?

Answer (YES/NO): NO